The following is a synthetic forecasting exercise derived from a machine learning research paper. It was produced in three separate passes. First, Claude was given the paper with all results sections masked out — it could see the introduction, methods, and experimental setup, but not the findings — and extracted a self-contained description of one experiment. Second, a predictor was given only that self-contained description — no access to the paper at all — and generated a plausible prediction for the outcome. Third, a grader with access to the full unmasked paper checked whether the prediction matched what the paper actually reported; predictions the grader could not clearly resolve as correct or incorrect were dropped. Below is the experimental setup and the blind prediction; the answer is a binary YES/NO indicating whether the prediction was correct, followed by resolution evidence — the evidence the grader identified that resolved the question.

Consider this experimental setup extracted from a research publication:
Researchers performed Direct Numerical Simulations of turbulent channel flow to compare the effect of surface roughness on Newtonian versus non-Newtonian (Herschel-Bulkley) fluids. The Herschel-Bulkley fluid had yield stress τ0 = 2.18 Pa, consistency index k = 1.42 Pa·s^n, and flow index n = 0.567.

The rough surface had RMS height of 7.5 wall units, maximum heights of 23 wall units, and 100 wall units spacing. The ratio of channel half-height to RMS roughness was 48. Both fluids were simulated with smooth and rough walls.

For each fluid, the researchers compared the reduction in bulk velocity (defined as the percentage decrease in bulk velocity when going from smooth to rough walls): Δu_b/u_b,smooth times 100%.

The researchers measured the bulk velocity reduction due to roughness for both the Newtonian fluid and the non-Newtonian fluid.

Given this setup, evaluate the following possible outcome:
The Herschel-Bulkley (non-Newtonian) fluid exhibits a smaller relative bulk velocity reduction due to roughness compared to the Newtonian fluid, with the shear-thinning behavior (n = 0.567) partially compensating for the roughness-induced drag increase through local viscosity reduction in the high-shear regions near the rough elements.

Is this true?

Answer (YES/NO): NO